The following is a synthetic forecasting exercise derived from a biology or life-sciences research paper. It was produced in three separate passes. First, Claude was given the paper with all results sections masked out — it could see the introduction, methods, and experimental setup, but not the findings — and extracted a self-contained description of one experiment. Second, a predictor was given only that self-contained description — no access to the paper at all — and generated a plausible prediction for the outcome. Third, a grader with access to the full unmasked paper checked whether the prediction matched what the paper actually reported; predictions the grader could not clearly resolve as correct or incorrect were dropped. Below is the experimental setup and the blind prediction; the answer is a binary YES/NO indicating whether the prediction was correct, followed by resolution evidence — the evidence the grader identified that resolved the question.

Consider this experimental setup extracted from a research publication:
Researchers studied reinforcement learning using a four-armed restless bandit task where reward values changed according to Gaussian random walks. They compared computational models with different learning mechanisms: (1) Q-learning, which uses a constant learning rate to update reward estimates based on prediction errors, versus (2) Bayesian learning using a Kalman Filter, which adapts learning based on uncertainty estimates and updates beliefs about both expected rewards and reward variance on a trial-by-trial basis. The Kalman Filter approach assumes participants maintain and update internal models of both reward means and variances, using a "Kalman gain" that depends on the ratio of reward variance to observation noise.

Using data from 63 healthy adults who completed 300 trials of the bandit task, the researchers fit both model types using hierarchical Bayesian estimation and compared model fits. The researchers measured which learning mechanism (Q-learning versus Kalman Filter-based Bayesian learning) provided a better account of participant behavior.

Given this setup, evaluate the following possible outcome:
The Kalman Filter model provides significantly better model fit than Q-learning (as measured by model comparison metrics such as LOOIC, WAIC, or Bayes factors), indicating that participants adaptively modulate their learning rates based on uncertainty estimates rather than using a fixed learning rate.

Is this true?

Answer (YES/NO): YES